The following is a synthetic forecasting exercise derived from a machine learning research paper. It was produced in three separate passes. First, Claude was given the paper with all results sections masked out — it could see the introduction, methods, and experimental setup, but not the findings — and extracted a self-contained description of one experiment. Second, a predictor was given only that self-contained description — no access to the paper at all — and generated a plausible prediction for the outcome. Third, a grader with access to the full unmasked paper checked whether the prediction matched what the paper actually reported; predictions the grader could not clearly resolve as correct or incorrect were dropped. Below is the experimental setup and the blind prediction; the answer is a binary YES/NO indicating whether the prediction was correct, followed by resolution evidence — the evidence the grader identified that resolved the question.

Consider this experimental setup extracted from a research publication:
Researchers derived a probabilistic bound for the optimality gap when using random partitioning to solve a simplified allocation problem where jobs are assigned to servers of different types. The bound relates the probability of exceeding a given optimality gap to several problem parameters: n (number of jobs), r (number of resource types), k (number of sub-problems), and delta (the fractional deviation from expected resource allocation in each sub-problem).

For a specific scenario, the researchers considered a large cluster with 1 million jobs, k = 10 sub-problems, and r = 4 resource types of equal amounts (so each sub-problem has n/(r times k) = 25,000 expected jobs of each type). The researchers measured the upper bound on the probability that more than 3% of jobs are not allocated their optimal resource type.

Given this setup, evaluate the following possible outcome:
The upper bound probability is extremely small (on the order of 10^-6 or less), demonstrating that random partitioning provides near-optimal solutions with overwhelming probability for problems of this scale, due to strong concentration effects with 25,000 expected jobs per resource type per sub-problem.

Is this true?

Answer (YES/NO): NO